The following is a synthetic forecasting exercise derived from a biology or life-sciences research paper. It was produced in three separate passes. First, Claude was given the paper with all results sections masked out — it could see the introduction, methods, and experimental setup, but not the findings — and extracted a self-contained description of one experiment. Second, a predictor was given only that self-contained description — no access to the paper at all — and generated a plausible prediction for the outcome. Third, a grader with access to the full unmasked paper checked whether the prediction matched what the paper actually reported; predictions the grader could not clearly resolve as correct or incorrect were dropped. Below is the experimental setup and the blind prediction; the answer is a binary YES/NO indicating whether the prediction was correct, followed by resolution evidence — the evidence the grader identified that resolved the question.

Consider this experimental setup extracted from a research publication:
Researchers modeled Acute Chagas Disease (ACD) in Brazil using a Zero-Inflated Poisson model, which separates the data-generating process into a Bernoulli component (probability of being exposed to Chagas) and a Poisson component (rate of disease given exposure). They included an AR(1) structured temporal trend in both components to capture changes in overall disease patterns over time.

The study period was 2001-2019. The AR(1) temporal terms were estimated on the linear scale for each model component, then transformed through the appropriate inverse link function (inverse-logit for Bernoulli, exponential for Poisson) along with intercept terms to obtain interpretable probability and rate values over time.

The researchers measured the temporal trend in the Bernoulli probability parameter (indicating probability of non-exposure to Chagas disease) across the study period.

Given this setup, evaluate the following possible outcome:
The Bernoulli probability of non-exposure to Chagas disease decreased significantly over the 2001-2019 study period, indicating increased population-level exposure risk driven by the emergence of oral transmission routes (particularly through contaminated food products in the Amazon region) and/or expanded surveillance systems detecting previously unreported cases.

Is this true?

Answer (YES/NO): NO